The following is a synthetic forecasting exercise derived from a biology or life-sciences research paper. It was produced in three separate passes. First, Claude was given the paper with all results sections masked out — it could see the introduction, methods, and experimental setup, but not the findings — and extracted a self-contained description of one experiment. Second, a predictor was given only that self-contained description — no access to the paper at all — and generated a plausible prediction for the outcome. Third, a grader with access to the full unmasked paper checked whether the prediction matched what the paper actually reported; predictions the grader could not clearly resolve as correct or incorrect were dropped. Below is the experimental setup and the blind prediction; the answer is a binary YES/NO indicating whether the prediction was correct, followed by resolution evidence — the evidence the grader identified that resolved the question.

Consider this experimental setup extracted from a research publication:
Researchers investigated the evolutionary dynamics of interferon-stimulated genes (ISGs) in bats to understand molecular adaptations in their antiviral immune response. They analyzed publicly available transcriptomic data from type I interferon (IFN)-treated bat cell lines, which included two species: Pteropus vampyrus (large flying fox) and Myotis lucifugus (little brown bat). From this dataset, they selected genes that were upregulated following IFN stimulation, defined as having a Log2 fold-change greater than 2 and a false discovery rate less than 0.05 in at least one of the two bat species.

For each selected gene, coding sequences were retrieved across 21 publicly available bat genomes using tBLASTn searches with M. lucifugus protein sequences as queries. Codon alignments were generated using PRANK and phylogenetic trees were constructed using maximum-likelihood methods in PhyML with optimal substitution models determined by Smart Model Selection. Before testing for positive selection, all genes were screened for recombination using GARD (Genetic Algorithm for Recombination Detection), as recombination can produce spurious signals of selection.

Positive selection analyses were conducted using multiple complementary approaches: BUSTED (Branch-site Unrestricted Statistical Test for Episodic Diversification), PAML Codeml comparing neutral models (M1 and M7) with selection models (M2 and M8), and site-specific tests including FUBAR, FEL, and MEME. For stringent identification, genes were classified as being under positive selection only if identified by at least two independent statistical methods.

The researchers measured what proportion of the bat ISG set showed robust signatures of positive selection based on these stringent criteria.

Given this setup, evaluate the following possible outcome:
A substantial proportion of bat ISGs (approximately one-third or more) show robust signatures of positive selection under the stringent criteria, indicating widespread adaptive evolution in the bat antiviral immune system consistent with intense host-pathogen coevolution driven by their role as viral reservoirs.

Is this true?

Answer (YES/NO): YES